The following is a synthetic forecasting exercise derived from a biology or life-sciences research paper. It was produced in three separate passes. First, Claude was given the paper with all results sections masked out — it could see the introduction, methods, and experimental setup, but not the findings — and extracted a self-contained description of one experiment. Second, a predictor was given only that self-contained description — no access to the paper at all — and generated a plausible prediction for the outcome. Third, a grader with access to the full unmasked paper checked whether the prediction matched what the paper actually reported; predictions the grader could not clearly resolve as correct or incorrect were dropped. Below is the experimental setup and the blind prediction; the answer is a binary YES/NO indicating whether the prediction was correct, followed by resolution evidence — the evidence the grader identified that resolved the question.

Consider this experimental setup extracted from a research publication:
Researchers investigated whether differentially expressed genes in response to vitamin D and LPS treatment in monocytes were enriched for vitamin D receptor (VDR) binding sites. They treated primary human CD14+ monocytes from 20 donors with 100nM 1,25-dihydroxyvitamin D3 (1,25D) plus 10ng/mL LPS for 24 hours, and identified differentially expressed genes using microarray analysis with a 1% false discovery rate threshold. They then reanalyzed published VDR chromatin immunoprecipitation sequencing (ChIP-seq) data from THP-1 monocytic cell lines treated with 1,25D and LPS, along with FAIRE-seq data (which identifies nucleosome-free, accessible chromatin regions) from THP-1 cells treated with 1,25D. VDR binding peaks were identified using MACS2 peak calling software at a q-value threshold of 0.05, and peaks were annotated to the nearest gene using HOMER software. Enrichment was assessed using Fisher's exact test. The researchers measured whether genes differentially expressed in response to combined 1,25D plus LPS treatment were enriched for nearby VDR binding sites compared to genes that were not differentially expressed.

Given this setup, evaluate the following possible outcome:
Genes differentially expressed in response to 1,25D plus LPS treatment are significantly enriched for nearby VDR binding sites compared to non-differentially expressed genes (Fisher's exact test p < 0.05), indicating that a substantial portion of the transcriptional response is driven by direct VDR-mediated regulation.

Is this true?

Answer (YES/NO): YES